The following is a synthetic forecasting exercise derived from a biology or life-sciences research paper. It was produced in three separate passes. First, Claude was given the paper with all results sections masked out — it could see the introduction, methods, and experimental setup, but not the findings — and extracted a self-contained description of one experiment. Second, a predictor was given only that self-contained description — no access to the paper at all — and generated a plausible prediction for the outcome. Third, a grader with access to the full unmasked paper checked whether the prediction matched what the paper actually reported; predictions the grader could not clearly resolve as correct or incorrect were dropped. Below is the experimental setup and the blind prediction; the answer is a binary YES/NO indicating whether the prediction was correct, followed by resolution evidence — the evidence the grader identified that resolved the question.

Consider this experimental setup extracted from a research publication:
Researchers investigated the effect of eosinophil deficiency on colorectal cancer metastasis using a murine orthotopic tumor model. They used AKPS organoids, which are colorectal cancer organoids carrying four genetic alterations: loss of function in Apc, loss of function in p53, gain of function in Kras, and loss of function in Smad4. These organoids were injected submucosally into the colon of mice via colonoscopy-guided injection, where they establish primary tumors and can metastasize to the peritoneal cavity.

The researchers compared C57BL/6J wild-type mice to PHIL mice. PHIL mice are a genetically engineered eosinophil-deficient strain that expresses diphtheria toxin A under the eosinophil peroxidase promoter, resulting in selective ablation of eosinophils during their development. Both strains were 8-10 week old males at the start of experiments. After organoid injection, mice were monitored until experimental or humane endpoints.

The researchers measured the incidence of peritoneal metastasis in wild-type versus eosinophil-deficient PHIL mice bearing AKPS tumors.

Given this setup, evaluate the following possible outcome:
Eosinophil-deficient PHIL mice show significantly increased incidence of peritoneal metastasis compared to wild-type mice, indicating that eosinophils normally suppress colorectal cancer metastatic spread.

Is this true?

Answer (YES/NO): YES